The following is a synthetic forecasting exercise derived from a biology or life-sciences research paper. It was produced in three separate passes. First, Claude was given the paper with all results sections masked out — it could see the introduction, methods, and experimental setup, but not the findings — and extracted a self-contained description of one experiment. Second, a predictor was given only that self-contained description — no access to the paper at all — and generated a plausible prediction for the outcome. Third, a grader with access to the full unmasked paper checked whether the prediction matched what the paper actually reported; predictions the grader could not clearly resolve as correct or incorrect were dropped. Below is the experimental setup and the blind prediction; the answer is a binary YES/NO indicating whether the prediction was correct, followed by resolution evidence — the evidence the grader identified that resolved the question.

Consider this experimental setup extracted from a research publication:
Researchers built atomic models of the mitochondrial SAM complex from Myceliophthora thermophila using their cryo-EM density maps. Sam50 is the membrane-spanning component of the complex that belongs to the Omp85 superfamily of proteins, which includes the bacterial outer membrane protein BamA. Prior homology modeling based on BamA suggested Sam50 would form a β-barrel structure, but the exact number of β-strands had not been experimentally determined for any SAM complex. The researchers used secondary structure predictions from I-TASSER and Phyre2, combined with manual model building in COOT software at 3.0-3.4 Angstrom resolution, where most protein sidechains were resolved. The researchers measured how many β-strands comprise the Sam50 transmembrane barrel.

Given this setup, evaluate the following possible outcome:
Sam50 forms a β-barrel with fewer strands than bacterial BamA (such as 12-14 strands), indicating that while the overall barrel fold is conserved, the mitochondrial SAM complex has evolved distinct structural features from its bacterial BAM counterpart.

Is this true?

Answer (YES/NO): NO